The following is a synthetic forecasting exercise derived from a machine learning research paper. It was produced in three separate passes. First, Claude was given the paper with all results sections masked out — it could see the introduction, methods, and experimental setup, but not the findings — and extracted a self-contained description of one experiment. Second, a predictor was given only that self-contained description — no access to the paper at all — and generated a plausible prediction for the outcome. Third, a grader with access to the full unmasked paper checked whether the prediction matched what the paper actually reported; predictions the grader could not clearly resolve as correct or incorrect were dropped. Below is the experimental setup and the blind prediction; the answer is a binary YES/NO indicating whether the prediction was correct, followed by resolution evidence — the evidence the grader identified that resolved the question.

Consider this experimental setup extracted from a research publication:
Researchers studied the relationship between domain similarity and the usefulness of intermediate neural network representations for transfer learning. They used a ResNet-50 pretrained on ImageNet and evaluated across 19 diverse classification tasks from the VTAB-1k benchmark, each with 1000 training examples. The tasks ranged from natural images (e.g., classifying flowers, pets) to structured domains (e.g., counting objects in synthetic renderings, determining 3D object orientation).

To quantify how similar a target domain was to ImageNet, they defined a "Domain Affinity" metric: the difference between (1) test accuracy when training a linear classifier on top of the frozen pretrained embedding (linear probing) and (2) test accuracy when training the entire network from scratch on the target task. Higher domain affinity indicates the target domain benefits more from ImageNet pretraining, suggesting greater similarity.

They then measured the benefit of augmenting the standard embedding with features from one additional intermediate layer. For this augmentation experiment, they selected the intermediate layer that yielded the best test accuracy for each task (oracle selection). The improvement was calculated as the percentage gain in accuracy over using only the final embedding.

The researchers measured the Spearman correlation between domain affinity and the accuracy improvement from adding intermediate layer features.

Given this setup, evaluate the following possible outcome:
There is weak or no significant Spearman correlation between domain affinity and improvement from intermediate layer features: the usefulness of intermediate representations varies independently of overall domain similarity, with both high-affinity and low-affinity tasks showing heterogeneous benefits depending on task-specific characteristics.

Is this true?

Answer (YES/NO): NO